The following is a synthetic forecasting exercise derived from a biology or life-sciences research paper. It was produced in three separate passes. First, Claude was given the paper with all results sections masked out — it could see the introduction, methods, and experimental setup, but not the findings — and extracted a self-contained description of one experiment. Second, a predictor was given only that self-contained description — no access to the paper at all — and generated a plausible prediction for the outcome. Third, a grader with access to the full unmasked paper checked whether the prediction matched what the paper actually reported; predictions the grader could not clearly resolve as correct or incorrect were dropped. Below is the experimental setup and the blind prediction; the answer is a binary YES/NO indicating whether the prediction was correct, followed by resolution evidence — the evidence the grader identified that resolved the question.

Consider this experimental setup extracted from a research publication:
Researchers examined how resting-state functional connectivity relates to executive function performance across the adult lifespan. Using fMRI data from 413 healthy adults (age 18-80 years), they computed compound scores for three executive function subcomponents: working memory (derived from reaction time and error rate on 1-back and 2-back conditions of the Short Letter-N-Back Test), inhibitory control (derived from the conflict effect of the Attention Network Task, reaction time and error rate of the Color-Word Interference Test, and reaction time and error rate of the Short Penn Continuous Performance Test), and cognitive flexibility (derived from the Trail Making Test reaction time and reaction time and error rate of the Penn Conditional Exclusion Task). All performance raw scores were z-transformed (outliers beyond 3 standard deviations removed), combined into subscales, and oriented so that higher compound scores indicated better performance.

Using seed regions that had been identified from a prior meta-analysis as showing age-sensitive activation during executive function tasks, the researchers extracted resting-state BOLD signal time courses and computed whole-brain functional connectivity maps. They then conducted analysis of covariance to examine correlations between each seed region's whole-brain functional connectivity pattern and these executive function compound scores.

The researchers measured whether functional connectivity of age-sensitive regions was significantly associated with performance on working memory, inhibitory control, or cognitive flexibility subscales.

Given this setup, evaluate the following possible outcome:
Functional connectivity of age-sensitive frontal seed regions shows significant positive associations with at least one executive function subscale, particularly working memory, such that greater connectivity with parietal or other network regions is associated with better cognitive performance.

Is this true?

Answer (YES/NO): NO